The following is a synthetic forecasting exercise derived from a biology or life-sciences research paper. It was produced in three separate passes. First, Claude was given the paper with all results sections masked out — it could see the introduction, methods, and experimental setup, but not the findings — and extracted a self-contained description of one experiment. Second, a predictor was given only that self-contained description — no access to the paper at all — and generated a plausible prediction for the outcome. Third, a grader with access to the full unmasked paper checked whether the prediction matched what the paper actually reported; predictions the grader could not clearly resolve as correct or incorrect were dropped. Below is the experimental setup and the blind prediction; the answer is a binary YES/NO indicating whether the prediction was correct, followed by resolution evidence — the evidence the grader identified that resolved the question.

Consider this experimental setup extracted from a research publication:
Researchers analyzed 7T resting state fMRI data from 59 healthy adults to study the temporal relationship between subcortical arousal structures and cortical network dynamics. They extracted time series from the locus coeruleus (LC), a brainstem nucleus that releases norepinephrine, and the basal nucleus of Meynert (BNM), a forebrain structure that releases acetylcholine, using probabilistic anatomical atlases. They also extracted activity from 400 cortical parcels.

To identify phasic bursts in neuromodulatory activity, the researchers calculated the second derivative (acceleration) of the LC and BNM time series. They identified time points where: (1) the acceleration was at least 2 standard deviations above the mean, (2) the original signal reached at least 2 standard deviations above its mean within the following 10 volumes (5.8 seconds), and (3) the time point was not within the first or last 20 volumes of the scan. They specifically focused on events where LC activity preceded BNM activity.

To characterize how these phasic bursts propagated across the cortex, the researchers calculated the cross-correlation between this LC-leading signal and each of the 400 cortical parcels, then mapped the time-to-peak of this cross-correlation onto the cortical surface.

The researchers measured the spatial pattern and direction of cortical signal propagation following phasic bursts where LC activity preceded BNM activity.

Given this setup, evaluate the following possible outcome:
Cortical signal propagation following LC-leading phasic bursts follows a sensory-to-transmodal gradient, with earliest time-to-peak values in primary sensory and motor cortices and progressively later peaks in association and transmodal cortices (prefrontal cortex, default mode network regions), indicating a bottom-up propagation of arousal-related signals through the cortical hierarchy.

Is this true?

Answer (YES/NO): NO